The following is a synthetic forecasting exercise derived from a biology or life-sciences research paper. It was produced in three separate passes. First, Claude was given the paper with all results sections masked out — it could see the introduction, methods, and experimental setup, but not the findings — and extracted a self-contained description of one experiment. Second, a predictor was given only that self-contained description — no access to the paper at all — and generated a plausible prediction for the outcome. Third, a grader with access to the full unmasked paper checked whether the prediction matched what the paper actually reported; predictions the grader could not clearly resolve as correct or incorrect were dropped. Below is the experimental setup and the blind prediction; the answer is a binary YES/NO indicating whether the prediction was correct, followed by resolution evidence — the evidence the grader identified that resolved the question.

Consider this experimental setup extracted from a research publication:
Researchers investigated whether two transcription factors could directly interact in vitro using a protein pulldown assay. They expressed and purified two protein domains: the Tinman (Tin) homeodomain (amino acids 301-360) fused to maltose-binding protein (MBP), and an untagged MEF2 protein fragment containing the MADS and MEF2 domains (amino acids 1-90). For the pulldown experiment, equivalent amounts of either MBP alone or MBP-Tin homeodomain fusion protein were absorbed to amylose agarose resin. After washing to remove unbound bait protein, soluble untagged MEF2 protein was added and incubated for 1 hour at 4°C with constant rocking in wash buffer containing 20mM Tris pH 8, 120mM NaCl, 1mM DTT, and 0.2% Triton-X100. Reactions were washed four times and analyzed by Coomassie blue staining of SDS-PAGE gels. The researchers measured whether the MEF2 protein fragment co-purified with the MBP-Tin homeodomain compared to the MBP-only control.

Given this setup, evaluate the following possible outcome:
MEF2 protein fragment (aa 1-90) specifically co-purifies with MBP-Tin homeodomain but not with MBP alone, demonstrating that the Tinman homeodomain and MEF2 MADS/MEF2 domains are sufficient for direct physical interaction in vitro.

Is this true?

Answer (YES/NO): YES